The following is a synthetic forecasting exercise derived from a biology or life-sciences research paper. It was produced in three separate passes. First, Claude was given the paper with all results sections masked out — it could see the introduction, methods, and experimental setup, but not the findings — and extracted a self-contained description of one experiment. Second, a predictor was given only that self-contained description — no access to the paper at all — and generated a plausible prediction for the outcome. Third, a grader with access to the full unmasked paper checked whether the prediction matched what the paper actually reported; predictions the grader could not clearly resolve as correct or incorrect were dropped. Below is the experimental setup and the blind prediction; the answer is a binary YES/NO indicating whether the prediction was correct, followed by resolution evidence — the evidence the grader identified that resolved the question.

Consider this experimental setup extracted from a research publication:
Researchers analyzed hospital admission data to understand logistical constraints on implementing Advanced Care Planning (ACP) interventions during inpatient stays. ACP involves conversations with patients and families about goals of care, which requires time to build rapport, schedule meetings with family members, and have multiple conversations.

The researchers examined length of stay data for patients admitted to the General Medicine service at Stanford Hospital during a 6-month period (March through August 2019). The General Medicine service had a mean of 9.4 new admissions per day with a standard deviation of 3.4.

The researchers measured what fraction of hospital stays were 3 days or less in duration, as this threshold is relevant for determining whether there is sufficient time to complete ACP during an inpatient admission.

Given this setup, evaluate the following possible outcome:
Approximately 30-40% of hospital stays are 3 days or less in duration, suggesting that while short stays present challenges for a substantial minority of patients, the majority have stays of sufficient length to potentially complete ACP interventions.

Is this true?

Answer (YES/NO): NO